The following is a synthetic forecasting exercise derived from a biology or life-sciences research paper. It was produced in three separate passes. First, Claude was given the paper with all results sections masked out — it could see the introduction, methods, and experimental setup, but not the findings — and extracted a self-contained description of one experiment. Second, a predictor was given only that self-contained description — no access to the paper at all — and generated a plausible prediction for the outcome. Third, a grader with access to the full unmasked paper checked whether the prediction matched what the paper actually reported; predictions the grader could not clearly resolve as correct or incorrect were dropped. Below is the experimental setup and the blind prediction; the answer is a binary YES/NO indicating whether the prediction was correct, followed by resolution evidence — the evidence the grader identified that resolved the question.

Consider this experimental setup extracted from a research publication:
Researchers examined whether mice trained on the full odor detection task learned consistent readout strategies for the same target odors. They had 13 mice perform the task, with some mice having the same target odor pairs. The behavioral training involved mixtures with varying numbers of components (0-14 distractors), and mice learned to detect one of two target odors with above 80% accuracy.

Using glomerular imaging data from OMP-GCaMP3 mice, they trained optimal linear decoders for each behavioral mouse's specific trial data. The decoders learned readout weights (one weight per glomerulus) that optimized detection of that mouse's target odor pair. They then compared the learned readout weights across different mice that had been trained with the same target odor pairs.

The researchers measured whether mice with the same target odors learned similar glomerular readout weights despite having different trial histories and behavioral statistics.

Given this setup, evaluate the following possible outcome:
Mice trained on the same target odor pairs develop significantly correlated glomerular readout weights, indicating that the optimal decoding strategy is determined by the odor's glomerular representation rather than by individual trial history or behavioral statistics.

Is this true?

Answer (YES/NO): YES